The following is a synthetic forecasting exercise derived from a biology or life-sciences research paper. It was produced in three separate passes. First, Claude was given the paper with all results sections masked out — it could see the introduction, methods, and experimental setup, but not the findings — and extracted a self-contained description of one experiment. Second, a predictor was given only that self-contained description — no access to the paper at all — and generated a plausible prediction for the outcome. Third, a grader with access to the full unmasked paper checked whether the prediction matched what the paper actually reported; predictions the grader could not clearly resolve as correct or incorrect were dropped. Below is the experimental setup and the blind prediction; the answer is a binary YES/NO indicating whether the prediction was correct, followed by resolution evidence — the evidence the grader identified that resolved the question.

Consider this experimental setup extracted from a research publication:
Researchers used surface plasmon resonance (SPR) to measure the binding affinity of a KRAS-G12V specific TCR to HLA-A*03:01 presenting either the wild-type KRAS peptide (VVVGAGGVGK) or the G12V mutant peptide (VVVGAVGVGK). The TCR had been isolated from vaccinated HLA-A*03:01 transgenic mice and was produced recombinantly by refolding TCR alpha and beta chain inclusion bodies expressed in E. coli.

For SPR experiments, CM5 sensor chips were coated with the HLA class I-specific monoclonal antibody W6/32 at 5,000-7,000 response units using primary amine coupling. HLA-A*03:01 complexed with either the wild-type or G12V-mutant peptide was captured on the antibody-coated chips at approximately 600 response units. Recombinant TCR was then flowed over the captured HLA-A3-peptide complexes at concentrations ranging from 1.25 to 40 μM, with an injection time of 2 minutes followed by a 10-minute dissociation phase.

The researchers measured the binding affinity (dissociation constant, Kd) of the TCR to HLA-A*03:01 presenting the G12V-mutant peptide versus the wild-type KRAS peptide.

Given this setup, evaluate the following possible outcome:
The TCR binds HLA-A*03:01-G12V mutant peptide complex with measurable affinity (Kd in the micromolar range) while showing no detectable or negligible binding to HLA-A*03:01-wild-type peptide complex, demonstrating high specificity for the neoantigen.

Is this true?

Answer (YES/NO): YES